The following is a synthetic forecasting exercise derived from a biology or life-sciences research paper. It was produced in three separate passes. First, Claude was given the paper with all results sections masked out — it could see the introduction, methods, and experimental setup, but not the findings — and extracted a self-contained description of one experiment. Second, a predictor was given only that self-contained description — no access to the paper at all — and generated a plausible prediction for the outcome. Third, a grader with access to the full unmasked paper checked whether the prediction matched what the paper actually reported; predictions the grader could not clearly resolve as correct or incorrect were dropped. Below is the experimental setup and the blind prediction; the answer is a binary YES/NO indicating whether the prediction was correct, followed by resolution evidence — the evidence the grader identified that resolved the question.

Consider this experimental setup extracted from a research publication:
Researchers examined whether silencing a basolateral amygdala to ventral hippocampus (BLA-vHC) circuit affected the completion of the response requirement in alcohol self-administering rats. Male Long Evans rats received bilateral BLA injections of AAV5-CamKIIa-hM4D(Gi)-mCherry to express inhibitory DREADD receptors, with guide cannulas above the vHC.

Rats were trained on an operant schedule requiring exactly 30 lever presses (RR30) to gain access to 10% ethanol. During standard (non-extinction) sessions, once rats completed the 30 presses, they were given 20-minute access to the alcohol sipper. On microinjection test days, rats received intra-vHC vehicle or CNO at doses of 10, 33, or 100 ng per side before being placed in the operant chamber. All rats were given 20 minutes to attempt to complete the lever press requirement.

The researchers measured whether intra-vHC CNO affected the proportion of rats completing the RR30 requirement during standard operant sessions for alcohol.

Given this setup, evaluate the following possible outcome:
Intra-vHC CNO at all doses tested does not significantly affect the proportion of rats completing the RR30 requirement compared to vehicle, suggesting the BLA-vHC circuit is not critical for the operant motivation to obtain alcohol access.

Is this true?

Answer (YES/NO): NO